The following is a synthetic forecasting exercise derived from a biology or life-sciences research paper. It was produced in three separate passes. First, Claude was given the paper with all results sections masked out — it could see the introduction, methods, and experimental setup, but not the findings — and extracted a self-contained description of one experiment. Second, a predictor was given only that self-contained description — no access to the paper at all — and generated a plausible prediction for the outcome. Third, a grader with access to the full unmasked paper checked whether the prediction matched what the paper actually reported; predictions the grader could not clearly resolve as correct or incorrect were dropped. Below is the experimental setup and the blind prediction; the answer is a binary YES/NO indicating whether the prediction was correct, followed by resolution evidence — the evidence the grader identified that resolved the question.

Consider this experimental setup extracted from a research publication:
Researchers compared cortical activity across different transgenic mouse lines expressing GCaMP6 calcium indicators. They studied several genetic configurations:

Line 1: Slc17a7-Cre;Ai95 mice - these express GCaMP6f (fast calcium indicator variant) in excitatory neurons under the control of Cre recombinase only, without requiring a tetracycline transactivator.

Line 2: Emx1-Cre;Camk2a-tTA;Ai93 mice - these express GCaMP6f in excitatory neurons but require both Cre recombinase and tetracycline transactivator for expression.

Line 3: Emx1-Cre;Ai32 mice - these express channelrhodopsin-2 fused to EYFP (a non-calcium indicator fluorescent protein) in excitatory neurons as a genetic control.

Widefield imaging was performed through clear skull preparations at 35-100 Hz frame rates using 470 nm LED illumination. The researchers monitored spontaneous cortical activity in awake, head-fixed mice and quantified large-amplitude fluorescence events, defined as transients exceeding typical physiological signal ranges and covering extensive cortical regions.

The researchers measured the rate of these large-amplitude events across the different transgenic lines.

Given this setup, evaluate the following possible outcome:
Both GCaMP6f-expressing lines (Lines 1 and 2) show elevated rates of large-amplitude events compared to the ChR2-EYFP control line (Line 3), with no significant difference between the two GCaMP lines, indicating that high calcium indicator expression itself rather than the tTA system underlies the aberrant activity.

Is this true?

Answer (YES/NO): NO